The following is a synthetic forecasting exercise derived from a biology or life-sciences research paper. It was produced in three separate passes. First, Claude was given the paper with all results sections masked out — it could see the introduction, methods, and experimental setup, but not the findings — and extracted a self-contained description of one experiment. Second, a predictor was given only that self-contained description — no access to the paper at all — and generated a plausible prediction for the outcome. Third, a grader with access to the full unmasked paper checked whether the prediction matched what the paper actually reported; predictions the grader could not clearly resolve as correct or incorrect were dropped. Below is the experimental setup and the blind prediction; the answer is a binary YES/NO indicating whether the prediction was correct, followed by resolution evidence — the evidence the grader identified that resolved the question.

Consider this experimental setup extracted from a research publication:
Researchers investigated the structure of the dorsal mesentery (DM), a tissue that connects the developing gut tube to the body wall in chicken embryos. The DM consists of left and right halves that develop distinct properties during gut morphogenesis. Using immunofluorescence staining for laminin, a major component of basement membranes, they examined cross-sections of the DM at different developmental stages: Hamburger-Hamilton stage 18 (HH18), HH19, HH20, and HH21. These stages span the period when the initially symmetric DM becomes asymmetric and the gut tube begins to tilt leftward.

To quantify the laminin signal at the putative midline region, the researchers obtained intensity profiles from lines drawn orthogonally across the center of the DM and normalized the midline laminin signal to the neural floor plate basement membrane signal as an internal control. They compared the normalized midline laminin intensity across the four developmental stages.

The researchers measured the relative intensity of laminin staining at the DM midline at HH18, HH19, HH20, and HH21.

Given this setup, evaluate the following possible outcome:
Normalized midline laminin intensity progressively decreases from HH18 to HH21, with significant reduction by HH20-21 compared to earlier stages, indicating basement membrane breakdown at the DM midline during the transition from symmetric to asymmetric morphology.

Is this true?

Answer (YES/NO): YES